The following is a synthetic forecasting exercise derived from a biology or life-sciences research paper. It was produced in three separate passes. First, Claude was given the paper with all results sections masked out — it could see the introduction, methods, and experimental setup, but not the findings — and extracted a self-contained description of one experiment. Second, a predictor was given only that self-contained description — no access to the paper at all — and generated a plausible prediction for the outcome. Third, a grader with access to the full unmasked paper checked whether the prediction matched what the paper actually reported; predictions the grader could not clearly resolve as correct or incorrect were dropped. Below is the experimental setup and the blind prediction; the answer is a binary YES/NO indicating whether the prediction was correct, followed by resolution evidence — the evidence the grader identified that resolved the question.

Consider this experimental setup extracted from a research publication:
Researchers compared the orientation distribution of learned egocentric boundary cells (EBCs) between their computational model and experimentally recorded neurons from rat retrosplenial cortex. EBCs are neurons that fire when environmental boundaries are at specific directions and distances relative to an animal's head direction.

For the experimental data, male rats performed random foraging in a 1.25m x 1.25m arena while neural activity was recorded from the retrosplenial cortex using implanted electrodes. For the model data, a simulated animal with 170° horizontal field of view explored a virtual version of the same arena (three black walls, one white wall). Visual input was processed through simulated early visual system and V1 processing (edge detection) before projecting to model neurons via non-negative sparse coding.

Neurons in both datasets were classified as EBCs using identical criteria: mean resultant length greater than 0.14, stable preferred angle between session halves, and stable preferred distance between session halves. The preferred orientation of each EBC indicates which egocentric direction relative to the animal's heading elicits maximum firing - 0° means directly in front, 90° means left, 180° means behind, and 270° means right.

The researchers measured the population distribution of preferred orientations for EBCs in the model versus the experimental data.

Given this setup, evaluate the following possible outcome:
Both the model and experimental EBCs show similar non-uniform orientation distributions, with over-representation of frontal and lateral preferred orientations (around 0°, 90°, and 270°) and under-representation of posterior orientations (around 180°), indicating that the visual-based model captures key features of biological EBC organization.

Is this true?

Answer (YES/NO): NO